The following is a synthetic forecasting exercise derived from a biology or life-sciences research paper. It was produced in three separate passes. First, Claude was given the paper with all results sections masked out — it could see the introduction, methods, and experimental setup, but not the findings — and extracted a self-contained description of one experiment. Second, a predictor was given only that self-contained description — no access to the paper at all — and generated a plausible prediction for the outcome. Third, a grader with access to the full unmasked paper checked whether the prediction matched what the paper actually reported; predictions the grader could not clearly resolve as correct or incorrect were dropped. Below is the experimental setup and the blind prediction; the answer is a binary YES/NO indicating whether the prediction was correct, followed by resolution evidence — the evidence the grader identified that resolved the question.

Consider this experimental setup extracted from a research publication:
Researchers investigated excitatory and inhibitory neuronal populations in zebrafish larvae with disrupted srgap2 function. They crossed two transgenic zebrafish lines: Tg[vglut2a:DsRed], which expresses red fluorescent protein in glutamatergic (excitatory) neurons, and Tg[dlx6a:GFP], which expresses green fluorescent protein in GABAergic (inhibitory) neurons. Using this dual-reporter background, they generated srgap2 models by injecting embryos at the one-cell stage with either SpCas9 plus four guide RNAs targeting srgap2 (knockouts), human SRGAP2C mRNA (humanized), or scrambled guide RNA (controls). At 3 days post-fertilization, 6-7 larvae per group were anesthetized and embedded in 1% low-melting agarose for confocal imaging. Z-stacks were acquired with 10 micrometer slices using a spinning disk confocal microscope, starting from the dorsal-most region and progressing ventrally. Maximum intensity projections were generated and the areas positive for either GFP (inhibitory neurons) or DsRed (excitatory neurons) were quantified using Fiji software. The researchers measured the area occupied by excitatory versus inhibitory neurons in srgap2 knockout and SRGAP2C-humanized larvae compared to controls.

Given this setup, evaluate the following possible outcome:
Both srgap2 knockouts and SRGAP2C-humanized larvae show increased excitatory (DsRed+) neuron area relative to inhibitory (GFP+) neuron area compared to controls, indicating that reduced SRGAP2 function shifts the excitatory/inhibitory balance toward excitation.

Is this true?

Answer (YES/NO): YES